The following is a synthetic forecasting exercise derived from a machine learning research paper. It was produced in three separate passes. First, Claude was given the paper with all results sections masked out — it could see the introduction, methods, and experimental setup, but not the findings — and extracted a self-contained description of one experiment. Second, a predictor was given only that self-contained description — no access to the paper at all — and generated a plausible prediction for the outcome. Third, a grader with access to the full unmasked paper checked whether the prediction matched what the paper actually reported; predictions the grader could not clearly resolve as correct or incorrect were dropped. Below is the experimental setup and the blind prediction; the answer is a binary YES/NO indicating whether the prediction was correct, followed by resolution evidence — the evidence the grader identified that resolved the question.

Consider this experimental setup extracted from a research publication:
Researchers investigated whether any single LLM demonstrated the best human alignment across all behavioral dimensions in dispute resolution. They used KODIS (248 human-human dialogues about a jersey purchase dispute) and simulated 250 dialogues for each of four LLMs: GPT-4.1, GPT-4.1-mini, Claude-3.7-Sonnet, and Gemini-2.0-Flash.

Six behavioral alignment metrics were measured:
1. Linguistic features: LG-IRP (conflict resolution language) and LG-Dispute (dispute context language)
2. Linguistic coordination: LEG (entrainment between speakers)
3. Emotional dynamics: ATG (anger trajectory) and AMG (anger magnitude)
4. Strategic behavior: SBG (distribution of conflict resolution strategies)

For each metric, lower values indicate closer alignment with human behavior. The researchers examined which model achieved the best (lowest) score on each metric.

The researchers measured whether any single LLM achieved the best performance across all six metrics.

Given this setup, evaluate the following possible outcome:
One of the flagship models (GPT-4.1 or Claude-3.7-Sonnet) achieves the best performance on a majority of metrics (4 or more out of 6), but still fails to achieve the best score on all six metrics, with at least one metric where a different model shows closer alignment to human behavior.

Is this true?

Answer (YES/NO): YES